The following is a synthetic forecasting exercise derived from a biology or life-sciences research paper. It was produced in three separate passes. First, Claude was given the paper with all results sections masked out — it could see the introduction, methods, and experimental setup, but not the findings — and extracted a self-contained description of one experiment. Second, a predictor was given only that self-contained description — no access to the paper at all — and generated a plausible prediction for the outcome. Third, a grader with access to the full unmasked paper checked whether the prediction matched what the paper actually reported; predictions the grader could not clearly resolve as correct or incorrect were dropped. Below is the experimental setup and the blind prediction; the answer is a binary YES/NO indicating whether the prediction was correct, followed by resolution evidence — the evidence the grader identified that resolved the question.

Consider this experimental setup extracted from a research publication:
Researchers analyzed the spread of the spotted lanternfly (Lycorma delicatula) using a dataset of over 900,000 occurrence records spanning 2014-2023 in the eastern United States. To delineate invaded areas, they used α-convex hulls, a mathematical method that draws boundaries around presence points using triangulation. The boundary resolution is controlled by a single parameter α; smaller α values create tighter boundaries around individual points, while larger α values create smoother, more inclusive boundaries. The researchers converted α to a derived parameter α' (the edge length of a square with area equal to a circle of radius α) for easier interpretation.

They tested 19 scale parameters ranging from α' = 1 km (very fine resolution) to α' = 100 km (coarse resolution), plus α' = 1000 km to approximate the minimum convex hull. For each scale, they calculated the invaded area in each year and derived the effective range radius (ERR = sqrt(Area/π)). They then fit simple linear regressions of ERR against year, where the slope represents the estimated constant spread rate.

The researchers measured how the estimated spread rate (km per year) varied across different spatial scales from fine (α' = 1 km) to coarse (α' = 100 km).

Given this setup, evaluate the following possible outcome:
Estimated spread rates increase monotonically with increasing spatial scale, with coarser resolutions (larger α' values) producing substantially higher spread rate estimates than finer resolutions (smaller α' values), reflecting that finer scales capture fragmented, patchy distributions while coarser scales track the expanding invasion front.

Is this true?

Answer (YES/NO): YES